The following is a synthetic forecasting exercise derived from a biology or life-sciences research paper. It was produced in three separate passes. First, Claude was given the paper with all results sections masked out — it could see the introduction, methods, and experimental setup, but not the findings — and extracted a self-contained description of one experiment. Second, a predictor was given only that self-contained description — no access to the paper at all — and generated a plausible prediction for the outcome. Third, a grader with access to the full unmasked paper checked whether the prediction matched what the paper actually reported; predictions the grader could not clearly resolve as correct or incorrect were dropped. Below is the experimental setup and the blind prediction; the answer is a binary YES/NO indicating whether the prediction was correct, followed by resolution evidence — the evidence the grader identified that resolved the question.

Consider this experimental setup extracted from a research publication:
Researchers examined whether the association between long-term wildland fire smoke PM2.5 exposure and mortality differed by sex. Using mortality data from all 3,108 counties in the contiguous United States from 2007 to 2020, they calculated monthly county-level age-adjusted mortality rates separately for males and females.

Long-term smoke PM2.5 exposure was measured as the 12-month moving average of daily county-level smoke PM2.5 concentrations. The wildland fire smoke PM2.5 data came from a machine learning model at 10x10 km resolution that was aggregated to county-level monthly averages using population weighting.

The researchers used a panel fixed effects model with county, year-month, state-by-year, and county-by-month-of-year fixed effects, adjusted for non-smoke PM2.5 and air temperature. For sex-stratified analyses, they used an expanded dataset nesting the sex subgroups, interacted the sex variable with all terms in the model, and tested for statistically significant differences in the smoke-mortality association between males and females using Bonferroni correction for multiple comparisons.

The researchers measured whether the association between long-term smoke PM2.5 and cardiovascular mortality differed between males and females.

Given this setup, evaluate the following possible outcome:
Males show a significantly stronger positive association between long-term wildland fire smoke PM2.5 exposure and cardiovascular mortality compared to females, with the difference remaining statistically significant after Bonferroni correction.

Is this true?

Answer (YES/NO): NO